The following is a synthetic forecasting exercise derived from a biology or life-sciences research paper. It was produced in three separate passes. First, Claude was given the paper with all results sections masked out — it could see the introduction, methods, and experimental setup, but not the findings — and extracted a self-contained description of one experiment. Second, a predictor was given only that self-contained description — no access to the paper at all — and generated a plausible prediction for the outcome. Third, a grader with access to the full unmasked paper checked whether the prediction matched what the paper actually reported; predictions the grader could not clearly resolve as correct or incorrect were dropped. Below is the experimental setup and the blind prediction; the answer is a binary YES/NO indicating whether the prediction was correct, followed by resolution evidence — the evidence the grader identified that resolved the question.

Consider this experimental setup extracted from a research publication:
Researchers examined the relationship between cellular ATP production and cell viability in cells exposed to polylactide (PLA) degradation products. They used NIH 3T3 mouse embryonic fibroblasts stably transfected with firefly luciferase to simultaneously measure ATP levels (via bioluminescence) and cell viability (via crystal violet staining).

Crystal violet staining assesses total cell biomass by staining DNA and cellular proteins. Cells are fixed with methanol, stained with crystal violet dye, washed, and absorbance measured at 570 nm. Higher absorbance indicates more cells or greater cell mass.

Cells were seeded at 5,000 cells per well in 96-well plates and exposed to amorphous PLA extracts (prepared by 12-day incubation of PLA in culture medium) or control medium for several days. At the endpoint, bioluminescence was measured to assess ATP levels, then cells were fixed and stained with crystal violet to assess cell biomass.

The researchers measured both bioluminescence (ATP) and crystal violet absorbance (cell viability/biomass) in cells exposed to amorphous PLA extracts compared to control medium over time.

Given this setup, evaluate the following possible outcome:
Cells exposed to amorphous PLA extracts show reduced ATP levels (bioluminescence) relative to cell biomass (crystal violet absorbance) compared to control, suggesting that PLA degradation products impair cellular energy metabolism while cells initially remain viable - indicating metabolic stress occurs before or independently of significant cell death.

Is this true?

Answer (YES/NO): NO